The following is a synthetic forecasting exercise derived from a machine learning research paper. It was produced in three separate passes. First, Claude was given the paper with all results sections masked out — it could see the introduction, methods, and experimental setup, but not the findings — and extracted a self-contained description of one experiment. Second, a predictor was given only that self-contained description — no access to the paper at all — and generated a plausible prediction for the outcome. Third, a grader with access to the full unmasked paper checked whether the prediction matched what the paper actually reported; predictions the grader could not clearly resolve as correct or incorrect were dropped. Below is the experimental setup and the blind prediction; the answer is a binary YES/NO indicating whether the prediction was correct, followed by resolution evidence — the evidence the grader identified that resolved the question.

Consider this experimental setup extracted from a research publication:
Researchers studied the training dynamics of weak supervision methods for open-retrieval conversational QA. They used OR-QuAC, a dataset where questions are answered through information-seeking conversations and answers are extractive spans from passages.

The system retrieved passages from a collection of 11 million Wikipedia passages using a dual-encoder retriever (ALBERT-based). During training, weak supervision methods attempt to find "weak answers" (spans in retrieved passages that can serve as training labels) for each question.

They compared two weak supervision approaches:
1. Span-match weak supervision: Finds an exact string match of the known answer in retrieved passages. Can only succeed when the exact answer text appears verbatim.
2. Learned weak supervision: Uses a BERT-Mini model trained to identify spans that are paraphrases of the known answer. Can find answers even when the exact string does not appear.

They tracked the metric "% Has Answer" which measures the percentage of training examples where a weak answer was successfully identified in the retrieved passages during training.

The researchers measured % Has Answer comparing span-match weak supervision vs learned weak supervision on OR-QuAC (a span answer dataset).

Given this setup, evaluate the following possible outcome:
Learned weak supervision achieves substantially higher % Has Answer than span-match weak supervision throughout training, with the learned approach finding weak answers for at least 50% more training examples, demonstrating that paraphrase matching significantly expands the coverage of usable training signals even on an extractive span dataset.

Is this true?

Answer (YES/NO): NO